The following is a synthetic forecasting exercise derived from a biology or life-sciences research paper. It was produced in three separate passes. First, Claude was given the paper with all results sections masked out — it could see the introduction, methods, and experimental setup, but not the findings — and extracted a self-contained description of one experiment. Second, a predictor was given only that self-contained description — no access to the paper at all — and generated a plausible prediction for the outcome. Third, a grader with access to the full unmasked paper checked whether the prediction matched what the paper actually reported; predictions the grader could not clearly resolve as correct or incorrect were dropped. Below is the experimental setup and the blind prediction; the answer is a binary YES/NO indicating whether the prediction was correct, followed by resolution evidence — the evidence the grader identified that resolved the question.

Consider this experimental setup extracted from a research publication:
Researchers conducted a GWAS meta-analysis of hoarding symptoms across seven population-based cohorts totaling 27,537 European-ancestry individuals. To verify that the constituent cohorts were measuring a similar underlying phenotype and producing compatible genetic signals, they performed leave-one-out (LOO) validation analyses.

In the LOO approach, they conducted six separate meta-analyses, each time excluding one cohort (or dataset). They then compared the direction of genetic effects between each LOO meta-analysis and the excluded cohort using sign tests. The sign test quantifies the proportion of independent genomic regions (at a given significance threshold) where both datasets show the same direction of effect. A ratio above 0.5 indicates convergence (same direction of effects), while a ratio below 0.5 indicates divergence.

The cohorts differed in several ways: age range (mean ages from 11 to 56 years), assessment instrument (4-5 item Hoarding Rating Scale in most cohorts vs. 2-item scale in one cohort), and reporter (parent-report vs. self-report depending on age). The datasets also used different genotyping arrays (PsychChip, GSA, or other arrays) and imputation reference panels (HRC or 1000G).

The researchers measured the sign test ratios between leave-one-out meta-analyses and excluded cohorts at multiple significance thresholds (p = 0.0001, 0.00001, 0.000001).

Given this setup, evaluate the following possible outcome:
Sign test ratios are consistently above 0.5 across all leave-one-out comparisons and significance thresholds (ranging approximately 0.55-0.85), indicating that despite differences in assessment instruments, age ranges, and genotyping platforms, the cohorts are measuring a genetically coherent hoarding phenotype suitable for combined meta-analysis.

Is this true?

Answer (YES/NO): NO